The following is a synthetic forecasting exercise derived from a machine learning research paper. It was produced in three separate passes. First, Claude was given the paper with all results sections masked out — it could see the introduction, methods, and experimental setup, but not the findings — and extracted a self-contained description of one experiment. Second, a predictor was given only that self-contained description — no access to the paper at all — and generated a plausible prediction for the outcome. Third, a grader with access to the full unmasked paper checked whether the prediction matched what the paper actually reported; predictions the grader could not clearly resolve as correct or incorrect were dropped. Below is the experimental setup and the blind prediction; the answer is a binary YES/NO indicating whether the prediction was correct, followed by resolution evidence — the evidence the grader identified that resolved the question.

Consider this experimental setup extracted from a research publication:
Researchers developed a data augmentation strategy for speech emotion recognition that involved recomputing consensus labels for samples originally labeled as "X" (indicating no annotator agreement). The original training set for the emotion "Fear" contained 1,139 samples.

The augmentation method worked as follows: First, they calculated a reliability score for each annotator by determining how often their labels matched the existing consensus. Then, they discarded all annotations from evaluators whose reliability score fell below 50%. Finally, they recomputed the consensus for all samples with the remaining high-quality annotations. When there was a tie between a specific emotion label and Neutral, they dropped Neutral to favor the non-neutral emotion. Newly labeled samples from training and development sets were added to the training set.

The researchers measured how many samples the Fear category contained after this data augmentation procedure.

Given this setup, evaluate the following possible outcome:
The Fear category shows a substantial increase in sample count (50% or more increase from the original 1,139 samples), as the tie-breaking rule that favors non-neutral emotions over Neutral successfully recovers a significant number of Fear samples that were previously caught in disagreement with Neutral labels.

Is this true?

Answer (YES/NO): NO